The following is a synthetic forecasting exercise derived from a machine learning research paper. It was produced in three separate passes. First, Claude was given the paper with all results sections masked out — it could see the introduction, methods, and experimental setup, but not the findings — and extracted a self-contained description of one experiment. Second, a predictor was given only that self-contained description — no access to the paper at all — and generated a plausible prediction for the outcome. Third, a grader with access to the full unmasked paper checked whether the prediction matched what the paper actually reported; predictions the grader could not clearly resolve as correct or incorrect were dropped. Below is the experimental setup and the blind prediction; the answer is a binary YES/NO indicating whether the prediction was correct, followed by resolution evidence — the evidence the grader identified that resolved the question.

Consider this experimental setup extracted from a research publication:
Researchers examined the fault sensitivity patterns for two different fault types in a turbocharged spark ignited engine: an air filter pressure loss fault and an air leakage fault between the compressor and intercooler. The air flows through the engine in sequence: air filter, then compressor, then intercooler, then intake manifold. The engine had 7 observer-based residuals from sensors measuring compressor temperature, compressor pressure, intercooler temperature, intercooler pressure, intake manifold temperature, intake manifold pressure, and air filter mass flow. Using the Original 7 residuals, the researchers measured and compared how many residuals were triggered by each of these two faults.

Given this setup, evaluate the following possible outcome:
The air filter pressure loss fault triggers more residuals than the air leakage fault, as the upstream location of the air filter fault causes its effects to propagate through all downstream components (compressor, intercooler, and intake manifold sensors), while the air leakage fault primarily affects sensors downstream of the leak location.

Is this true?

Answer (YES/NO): NO